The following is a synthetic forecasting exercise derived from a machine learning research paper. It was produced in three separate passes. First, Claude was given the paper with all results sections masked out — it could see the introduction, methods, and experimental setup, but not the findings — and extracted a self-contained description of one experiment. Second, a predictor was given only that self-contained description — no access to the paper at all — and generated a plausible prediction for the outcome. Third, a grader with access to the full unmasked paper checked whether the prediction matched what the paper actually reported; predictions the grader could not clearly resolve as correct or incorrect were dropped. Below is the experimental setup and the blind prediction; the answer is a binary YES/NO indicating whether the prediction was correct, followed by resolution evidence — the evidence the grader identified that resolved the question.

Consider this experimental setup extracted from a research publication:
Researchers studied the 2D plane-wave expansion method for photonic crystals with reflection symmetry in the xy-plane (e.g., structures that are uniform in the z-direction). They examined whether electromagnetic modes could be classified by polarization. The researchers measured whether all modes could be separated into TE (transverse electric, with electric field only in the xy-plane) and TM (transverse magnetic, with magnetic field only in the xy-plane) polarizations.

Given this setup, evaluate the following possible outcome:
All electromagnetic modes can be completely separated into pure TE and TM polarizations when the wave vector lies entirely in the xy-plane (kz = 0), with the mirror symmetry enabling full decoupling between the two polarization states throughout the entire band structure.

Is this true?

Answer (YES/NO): YES